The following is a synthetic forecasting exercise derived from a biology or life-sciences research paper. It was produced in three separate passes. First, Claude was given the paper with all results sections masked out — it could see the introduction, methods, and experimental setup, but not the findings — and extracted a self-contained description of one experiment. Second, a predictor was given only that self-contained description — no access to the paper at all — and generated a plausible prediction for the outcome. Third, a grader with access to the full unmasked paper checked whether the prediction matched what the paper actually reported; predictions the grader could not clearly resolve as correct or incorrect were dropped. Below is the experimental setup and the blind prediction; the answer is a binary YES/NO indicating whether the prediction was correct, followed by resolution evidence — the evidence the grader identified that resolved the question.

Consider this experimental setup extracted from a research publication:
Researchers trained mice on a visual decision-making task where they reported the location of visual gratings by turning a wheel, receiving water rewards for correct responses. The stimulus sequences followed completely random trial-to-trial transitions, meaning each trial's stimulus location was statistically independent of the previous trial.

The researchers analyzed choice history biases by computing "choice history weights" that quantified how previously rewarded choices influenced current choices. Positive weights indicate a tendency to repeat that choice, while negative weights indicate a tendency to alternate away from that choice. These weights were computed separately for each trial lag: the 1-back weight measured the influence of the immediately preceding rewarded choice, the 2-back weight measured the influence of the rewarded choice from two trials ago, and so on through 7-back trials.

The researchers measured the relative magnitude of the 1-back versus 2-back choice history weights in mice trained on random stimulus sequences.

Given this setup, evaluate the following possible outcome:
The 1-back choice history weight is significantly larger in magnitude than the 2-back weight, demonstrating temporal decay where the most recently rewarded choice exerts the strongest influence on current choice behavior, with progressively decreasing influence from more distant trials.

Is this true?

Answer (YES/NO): NO